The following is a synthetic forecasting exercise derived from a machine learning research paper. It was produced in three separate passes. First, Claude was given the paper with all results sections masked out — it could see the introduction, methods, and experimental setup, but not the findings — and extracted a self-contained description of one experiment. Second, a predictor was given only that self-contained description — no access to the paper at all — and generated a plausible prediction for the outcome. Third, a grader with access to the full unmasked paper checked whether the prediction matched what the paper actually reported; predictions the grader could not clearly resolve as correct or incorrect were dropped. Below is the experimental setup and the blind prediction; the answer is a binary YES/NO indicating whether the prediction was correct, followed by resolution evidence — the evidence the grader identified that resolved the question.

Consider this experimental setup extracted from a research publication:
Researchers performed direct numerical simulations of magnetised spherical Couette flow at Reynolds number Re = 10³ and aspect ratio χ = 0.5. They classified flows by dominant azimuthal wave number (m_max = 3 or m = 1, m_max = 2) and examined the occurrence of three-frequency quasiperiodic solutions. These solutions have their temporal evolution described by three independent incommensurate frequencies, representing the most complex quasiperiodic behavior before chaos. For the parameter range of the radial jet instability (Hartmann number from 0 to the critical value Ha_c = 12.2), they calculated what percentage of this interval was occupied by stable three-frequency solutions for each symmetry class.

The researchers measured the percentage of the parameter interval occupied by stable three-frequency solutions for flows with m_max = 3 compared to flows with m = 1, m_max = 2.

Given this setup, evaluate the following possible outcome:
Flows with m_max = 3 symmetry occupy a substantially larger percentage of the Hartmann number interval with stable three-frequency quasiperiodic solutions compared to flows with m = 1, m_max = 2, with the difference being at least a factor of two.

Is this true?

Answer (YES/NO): YES